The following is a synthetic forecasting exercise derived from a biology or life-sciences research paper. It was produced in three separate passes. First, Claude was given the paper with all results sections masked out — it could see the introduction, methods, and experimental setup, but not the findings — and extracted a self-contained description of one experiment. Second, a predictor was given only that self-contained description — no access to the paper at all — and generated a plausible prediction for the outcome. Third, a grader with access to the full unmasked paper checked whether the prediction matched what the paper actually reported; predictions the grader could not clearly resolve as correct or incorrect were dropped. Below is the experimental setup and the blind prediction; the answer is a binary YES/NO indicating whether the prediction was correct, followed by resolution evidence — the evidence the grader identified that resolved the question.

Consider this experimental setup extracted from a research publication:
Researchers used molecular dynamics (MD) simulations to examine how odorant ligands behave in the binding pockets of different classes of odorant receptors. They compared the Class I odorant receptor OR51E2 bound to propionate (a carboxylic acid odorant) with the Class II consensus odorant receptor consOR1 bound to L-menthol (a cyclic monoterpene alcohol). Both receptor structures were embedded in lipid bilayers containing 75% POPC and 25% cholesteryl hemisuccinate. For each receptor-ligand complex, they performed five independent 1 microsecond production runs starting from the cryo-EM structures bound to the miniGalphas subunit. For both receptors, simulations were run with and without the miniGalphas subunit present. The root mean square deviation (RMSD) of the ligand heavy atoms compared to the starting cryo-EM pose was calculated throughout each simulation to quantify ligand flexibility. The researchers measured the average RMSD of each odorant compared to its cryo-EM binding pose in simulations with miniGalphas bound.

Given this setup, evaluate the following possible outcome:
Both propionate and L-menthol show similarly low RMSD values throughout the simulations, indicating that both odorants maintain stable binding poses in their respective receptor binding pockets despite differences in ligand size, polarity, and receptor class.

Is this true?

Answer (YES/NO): NO